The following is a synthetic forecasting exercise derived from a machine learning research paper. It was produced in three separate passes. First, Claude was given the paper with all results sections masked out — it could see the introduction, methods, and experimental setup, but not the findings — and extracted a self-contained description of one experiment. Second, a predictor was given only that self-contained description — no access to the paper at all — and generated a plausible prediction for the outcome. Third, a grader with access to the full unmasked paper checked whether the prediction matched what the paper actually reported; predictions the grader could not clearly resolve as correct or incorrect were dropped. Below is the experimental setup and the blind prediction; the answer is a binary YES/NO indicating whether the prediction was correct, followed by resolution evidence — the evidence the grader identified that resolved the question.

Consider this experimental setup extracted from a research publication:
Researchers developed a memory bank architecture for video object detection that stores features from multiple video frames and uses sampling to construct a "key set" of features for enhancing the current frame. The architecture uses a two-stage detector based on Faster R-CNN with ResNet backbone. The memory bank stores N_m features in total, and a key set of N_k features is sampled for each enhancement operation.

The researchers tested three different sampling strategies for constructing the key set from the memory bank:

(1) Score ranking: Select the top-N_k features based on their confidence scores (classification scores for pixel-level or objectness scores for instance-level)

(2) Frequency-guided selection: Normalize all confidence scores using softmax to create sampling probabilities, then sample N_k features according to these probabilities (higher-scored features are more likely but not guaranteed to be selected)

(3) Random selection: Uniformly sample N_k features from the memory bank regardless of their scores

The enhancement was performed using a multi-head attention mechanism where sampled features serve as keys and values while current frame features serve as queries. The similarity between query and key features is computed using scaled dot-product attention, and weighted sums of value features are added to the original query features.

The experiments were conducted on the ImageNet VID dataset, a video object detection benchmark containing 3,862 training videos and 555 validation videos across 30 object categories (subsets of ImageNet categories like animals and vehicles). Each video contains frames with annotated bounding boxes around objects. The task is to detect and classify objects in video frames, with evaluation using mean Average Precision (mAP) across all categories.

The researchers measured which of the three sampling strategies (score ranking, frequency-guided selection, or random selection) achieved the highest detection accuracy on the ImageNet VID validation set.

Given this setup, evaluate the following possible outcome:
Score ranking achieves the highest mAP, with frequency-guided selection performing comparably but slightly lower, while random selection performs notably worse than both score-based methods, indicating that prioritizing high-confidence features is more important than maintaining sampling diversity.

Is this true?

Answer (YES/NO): NO